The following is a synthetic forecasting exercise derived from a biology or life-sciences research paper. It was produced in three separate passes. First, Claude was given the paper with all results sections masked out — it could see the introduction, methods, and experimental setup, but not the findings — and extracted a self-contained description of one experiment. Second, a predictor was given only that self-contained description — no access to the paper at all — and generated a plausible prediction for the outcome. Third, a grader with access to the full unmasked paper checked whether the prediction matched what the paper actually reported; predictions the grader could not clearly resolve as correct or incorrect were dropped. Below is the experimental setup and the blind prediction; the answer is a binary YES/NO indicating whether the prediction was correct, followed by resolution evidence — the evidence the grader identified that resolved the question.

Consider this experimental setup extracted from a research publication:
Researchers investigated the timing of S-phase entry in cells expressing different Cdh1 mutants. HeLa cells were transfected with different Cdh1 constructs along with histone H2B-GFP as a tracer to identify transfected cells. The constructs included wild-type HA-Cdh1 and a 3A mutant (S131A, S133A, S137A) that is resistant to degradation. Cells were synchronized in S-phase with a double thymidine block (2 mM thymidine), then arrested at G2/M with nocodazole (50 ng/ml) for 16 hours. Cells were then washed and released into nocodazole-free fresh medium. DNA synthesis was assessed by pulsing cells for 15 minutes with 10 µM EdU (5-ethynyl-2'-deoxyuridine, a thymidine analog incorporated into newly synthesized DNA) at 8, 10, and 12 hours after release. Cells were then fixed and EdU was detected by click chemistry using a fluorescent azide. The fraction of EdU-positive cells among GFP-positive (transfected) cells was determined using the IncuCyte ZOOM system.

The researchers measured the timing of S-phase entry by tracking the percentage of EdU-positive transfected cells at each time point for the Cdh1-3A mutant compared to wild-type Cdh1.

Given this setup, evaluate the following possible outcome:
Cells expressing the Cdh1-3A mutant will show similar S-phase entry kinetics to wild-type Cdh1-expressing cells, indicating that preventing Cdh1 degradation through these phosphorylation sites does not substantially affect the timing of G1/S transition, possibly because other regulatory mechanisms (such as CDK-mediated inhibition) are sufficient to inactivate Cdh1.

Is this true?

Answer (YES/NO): NO